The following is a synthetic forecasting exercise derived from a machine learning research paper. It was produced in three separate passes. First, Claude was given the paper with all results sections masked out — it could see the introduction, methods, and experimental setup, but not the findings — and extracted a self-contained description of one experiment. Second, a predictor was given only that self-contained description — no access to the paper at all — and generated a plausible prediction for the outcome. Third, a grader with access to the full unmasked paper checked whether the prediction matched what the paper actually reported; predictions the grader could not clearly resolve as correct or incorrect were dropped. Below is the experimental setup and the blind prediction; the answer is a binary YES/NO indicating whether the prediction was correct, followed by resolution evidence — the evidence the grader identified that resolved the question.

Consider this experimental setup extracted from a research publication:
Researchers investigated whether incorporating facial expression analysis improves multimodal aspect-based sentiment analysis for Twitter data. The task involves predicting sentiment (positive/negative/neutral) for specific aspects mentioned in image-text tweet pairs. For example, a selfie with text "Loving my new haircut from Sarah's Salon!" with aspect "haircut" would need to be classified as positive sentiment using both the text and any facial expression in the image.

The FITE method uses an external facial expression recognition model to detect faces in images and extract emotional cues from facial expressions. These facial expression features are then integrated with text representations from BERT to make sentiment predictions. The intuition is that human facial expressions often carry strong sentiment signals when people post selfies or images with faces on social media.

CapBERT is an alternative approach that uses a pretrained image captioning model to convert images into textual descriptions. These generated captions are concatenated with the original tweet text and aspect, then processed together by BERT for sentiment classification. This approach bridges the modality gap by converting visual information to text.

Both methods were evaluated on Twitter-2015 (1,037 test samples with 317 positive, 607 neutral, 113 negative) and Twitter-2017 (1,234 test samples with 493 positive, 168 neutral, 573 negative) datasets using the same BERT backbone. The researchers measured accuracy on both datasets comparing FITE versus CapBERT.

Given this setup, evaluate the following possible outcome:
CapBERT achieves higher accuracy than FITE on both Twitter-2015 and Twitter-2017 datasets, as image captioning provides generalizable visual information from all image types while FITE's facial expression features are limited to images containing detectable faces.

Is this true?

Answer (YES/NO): NO